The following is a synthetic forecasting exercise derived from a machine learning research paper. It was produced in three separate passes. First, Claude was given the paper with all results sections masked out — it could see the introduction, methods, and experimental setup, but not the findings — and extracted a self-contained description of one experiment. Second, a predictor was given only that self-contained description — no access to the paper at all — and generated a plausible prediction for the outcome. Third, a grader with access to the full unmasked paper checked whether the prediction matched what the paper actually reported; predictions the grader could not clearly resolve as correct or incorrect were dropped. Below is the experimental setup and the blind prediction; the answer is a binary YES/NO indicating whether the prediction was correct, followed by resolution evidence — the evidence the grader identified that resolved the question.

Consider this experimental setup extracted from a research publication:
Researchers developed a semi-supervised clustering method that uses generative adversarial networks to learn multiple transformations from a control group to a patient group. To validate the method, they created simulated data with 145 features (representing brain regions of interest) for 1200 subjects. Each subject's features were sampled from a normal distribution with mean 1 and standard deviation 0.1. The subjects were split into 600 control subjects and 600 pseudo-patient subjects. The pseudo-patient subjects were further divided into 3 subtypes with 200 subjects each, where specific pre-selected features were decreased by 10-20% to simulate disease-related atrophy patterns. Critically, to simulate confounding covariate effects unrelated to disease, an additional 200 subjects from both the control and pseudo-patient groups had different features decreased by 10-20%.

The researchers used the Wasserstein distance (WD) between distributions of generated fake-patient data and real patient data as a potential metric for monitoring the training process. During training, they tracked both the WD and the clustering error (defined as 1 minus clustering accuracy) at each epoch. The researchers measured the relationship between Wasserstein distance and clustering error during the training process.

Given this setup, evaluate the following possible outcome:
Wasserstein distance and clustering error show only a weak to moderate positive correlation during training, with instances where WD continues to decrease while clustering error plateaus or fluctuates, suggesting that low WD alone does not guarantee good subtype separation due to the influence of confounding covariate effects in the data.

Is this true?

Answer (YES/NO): NO